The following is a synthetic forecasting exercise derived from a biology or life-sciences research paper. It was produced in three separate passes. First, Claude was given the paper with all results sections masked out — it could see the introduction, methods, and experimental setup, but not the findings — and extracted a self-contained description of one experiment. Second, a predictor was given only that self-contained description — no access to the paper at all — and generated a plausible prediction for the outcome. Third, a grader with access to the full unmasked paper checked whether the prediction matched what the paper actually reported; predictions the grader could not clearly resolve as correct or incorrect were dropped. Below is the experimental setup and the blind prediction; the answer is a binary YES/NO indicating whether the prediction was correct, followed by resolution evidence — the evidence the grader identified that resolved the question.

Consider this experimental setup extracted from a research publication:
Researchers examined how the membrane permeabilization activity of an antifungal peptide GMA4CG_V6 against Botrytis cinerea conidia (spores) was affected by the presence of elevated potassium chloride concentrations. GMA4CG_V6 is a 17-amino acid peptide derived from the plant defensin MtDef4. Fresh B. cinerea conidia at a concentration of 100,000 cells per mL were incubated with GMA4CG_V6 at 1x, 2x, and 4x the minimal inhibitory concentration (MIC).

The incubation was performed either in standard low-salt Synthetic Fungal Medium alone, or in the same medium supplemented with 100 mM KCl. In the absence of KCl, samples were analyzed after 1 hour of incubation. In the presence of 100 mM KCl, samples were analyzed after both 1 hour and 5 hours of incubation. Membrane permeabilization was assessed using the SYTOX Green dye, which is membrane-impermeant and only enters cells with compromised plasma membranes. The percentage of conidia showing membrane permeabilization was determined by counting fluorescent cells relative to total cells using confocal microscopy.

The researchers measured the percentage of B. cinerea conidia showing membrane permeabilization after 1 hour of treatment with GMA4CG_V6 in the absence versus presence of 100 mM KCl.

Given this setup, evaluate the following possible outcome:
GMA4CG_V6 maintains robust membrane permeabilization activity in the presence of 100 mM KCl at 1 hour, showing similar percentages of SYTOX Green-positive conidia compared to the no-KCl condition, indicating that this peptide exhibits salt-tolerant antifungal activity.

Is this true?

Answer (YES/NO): NO